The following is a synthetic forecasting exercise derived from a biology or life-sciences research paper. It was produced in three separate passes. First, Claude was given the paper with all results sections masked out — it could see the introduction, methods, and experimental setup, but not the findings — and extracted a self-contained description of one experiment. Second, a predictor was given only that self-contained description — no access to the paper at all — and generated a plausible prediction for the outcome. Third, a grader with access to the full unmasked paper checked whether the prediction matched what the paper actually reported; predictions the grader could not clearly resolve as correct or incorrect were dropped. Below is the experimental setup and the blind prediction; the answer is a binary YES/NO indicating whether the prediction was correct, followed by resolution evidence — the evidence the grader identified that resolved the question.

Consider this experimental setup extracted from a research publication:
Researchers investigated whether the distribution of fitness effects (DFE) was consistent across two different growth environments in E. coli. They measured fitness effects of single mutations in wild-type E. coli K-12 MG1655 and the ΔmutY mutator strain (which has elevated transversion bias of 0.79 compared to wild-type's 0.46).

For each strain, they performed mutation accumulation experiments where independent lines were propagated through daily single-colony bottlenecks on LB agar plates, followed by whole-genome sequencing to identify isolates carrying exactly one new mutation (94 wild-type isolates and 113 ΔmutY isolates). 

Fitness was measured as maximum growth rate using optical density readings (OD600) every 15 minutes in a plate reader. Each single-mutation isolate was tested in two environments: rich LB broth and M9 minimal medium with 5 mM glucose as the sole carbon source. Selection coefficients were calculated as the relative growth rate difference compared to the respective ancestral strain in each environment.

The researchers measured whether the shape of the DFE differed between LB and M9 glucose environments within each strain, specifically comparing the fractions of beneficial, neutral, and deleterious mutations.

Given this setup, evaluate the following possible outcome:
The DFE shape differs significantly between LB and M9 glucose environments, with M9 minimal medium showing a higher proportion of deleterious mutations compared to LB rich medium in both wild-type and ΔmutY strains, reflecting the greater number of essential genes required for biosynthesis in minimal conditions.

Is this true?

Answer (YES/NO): NO